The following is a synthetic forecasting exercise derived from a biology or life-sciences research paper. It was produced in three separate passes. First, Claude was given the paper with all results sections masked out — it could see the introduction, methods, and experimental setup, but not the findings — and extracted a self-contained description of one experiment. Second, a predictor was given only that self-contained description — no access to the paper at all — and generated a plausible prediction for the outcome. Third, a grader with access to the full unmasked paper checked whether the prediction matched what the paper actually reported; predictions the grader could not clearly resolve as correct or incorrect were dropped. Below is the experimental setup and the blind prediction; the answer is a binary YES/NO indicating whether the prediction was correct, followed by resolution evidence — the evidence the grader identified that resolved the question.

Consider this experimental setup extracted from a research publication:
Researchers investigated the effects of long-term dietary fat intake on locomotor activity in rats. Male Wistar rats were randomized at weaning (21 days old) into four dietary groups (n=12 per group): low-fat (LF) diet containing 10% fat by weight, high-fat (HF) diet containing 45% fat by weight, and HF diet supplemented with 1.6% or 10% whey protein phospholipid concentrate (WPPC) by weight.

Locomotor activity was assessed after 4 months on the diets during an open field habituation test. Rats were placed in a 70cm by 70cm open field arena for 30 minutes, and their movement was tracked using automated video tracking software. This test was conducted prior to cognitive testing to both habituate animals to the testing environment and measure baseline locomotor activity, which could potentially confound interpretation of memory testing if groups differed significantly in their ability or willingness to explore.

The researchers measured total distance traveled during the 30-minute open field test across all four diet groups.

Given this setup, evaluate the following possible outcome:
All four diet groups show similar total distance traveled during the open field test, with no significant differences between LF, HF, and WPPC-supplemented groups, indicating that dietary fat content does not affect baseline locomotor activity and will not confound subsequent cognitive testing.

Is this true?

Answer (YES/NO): YES